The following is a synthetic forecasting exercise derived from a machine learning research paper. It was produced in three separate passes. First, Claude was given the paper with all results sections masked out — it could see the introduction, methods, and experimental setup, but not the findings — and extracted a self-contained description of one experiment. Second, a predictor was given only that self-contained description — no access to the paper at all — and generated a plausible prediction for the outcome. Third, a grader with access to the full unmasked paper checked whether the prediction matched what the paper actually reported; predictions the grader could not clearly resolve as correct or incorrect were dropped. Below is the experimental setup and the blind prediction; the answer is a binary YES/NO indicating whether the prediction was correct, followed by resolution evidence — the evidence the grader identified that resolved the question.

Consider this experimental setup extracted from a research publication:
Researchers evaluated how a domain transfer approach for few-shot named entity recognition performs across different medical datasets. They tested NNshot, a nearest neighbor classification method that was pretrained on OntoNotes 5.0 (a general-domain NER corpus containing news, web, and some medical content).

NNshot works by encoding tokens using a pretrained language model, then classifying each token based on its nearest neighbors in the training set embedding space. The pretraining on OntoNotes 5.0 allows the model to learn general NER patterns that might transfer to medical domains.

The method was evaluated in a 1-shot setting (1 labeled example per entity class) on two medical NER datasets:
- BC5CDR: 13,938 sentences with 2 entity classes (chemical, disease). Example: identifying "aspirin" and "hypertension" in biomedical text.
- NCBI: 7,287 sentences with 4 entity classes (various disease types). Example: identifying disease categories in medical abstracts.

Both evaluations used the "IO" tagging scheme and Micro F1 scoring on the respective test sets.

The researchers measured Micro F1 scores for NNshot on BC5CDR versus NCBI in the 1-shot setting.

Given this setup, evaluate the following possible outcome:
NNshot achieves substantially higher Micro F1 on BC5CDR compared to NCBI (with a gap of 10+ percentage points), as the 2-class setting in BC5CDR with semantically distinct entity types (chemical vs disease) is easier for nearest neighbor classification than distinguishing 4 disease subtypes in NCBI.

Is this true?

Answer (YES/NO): YES